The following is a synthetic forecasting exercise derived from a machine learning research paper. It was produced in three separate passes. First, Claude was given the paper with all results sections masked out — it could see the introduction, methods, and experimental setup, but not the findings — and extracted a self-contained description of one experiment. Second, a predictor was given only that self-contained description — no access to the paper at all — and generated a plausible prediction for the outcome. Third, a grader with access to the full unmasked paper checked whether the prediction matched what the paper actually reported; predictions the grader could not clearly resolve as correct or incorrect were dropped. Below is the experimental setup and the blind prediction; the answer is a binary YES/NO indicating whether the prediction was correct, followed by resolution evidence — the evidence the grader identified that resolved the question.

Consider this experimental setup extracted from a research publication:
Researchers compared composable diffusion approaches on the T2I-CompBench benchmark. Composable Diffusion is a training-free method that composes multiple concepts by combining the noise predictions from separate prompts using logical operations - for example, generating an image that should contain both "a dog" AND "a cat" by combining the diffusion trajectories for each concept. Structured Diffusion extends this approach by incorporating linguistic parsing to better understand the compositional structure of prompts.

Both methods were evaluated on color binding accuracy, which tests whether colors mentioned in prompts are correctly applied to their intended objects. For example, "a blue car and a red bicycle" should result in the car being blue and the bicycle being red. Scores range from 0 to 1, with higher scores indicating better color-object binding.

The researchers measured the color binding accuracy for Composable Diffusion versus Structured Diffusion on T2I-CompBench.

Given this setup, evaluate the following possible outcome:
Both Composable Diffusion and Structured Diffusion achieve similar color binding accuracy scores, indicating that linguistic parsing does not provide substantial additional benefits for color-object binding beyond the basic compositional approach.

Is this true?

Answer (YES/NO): NO